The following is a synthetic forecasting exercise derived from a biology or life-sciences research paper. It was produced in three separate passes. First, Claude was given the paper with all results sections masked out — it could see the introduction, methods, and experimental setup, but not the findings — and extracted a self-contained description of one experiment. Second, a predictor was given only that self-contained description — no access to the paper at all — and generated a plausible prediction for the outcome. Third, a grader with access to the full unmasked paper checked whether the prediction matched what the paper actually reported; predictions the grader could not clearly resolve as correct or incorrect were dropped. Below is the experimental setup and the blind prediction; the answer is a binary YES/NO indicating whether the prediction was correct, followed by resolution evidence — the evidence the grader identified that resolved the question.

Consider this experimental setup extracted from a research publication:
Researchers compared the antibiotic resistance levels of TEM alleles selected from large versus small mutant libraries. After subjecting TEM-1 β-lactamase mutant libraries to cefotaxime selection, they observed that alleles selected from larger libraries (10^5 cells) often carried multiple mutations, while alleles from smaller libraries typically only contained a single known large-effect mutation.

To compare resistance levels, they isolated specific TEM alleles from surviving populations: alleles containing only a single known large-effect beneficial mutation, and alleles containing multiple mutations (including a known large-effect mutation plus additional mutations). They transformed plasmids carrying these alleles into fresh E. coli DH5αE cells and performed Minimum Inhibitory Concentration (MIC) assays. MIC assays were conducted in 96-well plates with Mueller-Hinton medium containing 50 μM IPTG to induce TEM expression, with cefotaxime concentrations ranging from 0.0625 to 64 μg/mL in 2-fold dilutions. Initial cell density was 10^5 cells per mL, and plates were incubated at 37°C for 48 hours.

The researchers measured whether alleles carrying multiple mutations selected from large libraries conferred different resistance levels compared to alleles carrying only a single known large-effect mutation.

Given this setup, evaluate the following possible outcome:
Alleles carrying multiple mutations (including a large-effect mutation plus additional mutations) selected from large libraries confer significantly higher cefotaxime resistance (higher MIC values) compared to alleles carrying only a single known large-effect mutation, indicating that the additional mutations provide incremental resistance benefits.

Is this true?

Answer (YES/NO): YES